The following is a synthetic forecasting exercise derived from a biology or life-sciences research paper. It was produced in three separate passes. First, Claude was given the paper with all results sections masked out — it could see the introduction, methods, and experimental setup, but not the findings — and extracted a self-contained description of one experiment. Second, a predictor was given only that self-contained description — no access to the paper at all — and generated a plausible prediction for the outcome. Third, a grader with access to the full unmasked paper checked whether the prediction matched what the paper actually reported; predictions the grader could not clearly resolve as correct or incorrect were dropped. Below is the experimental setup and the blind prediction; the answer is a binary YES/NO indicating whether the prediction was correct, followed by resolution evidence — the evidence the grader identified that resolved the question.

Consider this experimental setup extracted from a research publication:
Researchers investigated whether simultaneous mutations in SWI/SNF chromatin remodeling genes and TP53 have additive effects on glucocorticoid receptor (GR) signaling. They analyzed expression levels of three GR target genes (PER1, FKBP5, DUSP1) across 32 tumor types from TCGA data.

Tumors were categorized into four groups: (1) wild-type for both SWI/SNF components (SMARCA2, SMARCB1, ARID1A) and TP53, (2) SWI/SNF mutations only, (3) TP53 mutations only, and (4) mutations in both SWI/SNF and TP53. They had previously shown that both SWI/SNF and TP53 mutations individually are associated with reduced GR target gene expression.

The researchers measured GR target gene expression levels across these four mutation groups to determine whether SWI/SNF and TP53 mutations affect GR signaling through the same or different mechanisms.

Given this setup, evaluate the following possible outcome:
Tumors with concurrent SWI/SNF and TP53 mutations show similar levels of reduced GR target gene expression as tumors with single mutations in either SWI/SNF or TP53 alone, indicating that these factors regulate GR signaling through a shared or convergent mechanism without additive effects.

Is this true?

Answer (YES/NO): NO